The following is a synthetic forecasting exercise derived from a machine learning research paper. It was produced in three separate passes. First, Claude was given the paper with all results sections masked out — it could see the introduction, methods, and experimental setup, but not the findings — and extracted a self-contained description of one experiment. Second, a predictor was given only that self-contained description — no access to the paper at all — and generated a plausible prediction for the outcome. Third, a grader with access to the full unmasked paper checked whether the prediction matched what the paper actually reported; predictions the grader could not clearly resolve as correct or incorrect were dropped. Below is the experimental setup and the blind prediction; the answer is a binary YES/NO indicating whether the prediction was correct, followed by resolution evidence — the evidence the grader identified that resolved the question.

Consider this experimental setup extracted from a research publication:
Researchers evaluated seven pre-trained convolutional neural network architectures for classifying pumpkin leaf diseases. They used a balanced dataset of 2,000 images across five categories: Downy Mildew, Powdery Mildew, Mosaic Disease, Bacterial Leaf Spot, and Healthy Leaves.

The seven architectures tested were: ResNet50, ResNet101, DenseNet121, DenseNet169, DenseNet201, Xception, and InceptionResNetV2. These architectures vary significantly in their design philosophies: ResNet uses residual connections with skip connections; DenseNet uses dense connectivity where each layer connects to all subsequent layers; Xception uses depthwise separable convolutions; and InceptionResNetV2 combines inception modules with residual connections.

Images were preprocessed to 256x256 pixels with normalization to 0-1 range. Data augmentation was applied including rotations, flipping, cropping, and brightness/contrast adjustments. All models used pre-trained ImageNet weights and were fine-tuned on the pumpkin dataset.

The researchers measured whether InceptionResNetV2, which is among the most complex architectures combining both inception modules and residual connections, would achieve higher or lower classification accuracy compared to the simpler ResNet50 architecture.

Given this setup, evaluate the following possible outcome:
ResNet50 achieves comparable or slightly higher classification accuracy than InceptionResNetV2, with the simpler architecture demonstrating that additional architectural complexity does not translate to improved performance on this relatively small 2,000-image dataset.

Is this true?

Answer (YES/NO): NO